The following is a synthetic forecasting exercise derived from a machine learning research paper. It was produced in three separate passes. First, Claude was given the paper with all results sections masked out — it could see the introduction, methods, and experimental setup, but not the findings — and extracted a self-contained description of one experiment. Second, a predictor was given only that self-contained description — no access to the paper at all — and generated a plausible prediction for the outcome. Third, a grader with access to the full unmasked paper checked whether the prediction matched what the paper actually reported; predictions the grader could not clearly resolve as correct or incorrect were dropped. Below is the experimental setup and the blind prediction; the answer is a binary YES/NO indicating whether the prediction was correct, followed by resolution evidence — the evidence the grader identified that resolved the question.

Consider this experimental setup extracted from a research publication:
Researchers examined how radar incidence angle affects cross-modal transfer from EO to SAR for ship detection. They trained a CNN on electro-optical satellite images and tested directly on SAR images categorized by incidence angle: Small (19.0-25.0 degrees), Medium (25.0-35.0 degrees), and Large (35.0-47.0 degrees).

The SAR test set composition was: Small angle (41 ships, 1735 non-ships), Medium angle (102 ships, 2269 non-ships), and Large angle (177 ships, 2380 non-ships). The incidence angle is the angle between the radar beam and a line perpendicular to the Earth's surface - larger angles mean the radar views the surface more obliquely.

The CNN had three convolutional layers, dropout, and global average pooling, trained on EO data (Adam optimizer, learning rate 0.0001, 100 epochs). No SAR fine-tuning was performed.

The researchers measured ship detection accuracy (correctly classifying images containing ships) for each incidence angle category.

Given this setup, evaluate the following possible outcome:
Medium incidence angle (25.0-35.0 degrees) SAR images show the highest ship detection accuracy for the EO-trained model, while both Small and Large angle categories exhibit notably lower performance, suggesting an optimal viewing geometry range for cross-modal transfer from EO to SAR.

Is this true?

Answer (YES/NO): NO